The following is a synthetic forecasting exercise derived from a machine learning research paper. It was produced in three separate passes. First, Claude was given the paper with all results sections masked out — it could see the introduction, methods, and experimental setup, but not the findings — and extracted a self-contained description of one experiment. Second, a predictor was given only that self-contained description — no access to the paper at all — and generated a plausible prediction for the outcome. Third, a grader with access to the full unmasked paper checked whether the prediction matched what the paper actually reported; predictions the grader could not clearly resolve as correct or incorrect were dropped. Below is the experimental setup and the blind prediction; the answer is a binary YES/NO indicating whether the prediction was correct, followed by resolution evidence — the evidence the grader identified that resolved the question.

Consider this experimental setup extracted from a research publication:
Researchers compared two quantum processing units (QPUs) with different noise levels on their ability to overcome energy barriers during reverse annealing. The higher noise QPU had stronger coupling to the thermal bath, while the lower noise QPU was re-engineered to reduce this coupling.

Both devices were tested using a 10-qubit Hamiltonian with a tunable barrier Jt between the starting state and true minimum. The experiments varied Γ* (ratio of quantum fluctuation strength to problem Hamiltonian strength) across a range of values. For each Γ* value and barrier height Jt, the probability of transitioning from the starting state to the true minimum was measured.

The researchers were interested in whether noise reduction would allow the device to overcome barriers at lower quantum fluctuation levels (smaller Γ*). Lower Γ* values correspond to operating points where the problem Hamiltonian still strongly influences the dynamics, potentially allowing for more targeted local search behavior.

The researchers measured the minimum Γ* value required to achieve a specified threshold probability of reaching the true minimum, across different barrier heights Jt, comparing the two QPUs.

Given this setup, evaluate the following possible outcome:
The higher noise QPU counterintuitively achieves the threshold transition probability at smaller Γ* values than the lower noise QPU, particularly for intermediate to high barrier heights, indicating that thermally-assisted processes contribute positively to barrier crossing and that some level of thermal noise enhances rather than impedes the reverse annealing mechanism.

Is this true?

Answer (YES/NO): NO